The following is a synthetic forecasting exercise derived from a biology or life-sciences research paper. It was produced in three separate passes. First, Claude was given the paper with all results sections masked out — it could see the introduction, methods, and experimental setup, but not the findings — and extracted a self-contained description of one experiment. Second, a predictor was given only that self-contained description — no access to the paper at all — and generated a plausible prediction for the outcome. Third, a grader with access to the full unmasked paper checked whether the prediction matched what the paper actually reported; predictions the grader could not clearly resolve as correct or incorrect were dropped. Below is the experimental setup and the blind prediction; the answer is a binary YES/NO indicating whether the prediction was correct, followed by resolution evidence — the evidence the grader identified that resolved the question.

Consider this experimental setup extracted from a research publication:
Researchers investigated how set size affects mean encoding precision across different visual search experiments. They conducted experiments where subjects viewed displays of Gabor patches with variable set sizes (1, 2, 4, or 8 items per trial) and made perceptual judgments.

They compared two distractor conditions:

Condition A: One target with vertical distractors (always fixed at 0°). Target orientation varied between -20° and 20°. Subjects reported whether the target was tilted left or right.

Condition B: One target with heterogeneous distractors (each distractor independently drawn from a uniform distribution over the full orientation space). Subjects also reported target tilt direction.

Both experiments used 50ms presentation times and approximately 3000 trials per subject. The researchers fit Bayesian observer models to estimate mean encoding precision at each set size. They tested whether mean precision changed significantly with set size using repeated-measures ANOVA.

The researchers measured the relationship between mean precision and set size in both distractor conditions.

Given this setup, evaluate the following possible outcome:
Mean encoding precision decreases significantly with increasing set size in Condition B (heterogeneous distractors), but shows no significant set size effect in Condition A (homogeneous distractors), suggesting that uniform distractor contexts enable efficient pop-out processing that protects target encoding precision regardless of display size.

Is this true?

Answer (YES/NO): YES